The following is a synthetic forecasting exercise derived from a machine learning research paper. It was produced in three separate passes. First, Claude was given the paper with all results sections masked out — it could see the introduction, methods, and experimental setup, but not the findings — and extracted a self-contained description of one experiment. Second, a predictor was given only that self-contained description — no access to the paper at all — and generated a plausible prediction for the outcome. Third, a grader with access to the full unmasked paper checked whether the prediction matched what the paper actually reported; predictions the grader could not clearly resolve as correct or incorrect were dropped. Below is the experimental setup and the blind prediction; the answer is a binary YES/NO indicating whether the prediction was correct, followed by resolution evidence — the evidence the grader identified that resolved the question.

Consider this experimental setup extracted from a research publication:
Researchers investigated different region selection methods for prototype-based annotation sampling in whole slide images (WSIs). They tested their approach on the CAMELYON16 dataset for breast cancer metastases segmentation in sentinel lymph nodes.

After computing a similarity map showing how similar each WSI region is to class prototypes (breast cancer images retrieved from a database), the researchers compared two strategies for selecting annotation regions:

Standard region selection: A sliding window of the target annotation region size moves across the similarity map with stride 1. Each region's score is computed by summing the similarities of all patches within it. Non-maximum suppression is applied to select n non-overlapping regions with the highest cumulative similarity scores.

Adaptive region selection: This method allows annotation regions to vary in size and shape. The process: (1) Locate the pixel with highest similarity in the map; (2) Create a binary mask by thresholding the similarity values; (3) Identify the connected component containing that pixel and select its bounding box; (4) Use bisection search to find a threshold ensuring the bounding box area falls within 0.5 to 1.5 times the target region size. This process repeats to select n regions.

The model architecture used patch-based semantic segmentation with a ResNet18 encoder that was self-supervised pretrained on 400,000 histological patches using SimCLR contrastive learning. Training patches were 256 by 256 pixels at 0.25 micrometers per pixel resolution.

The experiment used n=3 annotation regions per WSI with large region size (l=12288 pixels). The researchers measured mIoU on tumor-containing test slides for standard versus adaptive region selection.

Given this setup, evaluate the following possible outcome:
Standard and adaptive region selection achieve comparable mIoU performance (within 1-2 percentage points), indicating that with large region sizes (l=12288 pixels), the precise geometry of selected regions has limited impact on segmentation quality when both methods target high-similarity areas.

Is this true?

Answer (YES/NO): NO